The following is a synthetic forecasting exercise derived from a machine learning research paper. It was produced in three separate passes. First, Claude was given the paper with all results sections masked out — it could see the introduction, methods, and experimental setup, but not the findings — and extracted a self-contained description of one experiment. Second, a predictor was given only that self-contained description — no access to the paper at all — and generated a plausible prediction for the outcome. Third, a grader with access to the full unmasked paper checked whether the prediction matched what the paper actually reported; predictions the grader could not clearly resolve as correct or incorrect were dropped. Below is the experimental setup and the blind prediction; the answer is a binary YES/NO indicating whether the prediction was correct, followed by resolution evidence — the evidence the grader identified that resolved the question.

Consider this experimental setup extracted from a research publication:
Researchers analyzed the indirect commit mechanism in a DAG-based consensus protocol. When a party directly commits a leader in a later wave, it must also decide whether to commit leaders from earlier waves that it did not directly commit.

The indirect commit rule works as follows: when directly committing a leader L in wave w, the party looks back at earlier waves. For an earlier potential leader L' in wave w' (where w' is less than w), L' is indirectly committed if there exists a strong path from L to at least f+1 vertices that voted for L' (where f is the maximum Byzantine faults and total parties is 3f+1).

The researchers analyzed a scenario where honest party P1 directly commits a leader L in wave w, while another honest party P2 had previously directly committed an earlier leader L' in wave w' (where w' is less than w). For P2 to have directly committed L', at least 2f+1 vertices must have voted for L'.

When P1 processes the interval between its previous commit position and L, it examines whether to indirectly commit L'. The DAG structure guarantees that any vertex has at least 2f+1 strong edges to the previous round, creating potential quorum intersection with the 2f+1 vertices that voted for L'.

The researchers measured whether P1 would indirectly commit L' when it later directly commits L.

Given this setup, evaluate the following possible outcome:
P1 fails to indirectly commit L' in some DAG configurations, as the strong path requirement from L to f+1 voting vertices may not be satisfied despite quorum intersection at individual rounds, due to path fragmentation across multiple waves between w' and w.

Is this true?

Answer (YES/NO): NO